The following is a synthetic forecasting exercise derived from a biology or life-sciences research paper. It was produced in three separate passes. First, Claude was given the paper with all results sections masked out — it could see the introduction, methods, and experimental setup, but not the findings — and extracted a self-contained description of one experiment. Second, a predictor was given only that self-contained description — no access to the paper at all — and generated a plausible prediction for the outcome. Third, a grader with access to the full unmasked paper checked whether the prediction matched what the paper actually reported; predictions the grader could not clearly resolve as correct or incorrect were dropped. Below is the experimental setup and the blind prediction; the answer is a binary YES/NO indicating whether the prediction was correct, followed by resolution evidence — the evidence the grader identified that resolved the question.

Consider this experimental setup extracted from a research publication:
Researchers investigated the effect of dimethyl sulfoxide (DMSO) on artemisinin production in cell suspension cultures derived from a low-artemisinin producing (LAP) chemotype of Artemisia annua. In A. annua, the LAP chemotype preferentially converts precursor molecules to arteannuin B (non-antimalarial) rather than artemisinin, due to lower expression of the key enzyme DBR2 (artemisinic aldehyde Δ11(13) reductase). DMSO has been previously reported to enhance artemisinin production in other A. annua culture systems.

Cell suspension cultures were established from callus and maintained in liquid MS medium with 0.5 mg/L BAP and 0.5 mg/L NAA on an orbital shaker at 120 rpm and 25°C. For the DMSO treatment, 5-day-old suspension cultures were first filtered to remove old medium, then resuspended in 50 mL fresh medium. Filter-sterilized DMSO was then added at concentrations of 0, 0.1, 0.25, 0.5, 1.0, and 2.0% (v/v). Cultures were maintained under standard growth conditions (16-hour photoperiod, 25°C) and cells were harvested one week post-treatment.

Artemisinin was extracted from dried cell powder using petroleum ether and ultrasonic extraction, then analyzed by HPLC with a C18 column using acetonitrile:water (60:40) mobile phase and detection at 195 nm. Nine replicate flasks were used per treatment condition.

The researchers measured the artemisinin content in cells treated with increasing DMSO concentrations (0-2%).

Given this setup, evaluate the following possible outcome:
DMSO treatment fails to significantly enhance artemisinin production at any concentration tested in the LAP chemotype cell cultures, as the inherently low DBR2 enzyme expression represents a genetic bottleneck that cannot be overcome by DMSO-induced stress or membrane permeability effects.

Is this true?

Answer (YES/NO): NO